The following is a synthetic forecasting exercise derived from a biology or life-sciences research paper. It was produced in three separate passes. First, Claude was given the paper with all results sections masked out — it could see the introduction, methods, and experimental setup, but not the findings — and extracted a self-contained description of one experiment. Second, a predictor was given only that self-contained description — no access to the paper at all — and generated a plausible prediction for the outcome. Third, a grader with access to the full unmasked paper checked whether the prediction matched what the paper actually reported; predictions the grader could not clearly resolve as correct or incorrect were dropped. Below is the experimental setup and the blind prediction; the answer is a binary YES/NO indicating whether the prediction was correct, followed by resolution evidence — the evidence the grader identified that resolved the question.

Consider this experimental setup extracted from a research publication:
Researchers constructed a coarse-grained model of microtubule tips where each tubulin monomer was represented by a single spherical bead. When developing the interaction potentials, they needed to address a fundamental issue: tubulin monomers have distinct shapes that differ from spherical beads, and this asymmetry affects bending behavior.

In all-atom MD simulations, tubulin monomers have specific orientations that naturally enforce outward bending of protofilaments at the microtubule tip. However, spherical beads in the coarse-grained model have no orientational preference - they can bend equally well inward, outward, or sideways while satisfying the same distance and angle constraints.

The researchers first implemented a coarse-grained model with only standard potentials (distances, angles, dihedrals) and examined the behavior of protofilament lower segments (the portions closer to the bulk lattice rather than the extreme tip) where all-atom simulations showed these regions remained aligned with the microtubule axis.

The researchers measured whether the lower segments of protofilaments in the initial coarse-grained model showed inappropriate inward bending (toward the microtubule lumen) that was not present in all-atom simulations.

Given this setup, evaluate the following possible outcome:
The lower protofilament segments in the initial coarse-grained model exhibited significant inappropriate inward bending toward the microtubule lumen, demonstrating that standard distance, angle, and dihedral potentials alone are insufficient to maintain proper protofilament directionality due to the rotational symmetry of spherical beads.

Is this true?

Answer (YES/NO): YES